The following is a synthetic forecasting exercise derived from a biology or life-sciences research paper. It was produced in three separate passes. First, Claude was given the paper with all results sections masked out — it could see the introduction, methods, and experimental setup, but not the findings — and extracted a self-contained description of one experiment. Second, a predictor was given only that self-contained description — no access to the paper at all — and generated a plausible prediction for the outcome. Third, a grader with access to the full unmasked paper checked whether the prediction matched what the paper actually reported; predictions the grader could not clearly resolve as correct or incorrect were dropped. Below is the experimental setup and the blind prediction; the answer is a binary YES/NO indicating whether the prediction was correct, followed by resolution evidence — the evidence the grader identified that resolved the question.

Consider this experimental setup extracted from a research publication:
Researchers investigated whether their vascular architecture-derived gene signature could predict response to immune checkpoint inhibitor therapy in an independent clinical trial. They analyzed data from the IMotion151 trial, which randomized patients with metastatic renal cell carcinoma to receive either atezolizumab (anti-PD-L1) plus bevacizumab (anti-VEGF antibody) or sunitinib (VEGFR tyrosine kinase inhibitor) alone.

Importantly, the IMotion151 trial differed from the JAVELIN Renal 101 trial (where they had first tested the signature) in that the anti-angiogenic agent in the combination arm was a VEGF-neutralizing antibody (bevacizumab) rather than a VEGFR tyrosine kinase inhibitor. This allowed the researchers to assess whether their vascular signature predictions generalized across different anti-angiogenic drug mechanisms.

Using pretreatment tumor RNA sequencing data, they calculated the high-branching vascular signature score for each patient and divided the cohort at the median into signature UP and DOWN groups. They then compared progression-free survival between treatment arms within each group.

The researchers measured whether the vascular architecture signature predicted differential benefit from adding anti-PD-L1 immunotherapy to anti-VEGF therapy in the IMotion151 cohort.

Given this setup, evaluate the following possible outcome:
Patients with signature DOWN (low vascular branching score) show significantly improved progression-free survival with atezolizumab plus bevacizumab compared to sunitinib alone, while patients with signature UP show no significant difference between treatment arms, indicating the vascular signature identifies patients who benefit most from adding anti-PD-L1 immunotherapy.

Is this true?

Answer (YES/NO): YES